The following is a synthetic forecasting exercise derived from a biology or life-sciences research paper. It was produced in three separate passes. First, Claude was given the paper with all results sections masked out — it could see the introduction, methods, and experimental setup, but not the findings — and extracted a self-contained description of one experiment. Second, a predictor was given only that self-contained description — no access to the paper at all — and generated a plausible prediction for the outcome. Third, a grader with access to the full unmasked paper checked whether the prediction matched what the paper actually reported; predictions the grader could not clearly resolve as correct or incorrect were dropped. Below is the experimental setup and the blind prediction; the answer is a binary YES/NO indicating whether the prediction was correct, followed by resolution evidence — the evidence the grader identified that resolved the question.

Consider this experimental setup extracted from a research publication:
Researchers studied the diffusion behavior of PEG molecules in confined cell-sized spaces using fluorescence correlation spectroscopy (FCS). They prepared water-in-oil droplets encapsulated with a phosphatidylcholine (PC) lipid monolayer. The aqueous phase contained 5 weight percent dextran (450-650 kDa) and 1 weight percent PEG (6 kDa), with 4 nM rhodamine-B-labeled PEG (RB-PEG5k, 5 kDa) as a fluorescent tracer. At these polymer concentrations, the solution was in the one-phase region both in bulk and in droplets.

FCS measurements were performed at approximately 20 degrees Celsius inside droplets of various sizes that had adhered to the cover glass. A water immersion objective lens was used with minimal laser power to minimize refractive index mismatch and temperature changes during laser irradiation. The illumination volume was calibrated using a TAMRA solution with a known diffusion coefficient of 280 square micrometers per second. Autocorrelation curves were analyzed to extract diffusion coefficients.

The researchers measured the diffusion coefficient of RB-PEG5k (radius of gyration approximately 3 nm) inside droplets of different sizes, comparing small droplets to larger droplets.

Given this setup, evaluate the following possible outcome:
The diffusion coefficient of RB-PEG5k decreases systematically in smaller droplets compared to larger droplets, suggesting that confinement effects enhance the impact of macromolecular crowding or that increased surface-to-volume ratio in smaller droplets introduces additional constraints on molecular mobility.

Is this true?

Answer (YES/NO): YES